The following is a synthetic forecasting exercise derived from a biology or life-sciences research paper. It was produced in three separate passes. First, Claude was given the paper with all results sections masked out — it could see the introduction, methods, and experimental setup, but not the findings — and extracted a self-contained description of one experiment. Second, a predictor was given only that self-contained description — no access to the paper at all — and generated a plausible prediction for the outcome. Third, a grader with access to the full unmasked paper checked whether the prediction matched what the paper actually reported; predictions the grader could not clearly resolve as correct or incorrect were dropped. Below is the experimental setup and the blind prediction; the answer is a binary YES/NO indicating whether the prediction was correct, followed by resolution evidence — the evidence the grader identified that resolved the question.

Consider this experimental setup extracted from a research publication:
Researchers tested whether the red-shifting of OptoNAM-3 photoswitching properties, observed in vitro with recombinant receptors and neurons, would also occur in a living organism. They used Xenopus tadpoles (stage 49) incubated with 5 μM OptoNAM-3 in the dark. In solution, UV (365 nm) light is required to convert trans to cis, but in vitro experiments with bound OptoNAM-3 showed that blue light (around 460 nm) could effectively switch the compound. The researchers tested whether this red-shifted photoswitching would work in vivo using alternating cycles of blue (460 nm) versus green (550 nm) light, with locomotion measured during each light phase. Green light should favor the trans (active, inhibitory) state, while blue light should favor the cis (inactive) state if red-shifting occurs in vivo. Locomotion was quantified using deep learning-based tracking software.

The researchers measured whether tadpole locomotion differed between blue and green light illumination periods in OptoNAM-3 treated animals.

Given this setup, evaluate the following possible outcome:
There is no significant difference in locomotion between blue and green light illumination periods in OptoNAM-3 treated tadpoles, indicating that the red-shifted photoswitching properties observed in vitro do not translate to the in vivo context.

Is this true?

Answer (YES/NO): NO